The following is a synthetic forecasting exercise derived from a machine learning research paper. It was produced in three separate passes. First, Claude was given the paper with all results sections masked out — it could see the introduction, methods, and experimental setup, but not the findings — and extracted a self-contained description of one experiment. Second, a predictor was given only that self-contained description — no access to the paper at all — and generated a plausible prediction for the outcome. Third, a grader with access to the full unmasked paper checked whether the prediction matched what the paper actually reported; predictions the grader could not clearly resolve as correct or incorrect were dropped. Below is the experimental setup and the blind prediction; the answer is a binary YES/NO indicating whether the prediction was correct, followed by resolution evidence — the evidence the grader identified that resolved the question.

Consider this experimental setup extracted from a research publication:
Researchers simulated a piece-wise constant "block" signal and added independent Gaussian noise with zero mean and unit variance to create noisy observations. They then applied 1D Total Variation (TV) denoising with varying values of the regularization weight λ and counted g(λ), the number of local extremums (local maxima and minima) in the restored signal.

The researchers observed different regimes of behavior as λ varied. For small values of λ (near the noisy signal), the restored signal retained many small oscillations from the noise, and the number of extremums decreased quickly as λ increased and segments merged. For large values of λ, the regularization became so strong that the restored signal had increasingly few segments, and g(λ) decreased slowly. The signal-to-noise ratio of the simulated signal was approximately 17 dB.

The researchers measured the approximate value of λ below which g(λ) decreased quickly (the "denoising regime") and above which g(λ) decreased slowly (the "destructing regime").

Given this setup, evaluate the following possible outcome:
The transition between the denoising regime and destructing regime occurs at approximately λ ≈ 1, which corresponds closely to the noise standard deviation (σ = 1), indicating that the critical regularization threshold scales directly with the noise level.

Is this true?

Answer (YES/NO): NO